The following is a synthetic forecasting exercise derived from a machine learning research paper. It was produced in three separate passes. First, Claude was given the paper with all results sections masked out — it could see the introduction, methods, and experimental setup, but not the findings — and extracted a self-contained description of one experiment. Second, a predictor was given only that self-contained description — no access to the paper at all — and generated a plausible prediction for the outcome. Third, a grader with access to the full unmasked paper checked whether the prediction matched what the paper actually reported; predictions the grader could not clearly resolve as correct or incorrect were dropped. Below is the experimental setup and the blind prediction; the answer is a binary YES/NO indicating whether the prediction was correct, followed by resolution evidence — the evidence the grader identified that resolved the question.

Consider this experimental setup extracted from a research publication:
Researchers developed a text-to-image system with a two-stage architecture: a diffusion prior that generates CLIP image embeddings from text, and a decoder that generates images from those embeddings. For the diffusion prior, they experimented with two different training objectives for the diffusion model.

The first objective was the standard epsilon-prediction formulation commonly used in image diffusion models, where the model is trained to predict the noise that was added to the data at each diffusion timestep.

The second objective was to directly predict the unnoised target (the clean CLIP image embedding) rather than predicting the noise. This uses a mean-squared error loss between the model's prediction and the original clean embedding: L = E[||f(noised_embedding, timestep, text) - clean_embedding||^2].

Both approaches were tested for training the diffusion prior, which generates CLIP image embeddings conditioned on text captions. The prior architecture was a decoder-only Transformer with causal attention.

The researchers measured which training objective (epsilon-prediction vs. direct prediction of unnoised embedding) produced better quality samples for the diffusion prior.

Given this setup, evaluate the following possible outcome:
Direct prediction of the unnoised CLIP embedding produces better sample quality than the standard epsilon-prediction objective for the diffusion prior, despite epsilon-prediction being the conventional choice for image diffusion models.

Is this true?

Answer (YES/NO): YES